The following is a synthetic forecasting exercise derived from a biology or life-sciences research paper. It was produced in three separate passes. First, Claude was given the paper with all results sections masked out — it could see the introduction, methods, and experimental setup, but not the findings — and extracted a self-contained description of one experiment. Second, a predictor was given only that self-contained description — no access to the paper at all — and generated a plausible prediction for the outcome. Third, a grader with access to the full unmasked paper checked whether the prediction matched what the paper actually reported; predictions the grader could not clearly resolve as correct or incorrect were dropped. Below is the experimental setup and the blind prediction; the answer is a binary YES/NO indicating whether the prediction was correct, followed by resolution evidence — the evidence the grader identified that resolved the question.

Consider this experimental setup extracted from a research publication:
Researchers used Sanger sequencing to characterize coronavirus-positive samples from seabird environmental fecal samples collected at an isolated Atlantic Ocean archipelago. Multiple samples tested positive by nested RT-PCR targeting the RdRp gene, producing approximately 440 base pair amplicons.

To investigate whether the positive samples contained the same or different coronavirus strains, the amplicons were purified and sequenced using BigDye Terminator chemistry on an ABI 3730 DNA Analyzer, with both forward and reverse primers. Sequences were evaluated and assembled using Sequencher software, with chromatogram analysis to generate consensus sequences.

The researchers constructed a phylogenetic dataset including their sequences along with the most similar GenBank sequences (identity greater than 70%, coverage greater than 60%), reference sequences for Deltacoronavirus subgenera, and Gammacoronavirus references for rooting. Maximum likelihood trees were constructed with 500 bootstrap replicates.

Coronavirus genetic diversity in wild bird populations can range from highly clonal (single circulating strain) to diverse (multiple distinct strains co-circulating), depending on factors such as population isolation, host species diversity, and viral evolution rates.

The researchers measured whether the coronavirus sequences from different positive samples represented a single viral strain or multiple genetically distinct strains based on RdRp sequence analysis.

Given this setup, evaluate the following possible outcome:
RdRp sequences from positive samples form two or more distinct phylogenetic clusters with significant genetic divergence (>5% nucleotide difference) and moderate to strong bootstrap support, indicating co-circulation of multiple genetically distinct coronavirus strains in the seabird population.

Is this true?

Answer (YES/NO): NO